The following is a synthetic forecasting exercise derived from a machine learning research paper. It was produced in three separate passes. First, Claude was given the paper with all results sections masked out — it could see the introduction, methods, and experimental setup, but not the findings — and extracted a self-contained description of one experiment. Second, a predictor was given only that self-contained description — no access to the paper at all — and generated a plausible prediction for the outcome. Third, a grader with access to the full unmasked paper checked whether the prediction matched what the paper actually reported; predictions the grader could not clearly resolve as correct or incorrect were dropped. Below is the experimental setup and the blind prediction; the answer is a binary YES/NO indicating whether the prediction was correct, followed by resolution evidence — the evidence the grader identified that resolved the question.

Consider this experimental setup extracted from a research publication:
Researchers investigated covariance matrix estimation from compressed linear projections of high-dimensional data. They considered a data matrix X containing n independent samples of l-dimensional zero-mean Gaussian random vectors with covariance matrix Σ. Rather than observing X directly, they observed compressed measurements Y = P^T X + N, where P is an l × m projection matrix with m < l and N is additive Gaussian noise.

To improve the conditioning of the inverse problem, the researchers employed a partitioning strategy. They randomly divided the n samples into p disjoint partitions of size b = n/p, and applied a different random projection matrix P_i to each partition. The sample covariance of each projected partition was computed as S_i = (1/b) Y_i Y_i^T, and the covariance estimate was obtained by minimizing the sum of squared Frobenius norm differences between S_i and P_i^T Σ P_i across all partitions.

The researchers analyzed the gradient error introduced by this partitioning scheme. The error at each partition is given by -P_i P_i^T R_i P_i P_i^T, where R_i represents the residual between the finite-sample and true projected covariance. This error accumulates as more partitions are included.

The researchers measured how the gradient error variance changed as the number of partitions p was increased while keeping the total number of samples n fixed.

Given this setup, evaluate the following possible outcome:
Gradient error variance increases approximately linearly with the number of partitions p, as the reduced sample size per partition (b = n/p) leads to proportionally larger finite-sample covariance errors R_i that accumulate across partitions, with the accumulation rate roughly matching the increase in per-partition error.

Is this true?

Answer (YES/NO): YES